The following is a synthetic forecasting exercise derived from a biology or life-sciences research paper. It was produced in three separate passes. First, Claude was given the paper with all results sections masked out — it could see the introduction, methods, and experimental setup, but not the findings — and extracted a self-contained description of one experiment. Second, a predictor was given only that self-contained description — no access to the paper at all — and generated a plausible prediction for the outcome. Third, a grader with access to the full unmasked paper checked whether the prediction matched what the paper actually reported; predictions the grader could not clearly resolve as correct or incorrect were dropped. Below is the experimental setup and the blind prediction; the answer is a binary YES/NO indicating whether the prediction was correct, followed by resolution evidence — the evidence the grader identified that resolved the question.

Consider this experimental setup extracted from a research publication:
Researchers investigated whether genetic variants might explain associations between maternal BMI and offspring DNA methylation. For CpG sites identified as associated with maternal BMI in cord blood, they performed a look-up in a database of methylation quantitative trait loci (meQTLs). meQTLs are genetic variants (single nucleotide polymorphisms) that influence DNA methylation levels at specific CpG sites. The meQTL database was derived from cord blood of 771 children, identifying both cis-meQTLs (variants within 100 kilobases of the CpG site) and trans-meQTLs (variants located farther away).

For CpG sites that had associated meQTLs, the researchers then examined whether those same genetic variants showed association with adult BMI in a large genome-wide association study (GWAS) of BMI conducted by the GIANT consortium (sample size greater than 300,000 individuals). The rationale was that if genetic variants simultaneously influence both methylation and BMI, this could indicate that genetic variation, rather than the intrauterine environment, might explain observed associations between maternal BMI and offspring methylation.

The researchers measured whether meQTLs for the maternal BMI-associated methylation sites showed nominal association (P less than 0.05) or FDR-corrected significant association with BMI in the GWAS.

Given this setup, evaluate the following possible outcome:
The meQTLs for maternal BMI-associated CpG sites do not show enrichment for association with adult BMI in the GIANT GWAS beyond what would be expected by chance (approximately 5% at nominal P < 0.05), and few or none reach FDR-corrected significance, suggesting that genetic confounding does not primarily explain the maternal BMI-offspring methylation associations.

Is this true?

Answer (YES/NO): NO